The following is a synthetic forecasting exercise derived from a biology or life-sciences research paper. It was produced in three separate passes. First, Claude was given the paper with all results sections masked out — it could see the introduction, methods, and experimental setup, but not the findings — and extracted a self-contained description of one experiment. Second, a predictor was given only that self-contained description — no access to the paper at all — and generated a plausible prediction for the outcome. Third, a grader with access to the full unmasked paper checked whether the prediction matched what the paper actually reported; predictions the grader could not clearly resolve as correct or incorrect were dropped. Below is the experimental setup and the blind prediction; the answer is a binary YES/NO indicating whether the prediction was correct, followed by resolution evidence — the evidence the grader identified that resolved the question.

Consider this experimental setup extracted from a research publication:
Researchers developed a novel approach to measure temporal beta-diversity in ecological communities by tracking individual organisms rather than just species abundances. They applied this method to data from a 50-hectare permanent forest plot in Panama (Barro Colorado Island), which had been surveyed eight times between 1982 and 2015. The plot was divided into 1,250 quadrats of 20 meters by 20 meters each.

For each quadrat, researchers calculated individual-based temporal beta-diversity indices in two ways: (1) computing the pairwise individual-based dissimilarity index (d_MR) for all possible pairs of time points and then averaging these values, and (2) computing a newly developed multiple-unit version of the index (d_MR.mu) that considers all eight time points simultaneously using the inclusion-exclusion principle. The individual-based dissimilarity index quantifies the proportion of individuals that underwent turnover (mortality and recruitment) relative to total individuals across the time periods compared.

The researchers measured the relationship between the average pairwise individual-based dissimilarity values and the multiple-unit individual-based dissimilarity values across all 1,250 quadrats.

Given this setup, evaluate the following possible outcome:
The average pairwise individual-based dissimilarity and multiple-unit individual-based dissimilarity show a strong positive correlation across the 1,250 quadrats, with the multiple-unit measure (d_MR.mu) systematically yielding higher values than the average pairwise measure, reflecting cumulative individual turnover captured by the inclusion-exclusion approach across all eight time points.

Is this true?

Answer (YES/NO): YES